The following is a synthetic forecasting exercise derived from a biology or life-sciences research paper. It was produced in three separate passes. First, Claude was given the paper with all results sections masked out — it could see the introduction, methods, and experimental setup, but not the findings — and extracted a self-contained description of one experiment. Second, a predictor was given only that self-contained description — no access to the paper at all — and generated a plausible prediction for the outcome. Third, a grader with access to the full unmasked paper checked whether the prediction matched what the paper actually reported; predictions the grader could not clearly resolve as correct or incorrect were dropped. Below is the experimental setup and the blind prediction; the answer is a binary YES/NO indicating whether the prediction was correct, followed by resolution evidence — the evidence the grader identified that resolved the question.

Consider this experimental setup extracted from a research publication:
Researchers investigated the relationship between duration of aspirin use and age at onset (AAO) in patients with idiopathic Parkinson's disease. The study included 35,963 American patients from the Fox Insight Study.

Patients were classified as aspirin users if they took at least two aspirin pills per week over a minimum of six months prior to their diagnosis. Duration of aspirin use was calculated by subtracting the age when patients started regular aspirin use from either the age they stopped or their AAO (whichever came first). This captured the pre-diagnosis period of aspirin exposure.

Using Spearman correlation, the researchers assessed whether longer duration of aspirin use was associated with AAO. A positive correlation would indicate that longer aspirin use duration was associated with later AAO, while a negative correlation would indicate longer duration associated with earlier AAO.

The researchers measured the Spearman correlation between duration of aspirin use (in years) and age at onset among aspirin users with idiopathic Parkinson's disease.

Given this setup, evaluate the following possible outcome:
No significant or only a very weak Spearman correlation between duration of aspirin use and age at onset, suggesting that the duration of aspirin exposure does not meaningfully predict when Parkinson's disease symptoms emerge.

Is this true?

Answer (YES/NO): NO